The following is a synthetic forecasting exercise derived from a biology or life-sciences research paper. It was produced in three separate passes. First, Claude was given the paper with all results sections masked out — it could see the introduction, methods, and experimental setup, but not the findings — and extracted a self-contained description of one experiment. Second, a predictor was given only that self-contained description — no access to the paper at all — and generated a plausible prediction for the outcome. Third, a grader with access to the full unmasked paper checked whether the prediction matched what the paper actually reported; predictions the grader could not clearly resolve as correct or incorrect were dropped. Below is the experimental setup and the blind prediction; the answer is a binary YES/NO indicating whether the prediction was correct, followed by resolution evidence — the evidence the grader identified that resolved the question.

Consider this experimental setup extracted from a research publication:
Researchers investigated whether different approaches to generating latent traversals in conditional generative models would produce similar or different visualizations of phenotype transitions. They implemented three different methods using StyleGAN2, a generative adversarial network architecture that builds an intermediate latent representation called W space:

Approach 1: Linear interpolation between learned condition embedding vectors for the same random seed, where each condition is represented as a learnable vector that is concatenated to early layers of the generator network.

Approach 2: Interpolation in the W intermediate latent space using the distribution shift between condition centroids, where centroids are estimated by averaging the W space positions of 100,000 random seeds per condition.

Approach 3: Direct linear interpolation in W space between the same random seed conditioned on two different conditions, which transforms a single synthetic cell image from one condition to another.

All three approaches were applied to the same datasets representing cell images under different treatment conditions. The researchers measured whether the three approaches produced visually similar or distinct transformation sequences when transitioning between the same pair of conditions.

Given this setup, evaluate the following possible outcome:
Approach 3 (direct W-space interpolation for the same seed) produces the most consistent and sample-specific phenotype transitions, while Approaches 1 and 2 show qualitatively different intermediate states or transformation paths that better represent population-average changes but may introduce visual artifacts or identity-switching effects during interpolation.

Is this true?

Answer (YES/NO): NO